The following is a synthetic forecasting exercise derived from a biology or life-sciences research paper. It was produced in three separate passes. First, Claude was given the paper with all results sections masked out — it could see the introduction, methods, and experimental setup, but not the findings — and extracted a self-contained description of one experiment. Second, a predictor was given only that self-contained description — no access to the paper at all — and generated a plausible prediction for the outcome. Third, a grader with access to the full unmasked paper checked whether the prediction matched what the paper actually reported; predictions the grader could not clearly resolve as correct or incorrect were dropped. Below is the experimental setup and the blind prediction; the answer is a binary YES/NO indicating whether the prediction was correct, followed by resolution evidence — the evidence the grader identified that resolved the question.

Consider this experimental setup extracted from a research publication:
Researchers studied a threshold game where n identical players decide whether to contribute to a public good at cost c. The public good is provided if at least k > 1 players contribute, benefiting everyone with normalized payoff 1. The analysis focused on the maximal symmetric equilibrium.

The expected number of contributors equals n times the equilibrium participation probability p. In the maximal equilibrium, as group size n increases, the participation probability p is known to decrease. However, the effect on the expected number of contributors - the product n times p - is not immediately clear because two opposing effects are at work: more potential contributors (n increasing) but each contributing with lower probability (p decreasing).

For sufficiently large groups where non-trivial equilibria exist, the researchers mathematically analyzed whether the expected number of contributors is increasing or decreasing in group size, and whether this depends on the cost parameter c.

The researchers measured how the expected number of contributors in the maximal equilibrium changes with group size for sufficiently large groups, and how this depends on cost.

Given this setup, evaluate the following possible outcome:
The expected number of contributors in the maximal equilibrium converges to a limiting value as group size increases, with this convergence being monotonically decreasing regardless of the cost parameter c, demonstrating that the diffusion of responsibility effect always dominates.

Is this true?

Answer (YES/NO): NO